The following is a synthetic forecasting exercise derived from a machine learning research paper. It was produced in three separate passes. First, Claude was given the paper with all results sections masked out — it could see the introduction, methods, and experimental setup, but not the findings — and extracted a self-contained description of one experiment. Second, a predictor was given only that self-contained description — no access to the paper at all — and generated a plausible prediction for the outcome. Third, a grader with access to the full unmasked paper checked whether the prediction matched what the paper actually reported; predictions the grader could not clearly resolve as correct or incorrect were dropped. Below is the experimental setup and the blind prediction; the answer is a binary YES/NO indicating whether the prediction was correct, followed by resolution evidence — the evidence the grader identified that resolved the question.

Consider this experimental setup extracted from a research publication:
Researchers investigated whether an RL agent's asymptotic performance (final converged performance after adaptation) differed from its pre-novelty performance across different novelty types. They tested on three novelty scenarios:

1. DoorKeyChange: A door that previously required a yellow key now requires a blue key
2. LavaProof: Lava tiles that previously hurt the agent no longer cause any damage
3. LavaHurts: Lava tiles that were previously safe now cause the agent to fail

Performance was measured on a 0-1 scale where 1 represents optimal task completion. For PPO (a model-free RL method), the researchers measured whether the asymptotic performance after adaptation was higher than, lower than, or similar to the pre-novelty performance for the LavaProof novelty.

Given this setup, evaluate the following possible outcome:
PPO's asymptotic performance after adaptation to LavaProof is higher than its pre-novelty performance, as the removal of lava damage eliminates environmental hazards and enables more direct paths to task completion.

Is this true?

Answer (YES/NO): YES